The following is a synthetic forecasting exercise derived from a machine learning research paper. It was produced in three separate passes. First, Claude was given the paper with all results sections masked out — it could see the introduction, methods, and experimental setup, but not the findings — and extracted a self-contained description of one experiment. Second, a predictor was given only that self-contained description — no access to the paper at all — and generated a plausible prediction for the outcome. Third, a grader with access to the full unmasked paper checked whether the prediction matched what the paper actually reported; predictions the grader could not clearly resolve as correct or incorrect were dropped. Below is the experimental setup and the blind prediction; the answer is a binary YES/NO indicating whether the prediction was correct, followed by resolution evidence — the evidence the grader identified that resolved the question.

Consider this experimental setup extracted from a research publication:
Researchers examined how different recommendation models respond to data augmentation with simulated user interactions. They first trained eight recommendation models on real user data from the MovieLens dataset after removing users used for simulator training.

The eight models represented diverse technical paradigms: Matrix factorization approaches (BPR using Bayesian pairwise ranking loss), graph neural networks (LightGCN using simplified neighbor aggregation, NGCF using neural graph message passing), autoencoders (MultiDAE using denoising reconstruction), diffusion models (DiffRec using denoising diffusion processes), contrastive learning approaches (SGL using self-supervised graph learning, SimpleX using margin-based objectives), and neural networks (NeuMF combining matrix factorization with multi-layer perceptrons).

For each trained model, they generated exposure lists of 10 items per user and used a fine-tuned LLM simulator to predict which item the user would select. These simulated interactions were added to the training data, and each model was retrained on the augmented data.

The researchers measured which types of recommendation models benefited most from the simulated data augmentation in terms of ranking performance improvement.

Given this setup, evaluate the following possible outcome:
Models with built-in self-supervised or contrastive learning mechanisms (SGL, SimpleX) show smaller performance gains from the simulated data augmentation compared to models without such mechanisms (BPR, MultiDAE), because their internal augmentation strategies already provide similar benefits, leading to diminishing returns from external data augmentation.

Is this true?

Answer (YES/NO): NO